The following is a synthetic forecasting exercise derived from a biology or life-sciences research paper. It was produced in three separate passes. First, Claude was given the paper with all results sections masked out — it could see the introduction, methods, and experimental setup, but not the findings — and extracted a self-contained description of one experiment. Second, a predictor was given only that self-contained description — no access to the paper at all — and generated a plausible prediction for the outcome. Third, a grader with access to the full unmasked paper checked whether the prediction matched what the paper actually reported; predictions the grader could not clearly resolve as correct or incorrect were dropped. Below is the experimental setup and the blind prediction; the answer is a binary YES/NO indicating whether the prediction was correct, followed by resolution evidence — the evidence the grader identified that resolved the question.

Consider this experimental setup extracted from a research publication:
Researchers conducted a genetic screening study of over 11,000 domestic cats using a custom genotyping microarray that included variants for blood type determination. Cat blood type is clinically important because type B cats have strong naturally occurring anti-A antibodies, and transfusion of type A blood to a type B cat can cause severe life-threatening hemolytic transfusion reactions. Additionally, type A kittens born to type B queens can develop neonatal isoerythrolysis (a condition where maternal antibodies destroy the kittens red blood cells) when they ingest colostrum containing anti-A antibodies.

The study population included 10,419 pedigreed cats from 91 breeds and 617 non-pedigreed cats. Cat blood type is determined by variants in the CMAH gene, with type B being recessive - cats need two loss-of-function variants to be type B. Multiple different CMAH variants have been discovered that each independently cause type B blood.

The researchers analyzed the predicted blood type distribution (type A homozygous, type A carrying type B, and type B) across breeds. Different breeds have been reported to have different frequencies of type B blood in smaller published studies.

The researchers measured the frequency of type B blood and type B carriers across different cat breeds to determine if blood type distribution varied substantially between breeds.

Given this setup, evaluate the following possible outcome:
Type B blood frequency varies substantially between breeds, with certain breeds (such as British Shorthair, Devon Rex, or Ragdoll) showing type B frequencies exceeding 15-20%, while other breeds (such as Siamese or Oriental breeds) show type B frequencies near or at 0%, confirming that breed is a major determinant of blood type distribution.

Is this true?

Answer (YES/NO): YES